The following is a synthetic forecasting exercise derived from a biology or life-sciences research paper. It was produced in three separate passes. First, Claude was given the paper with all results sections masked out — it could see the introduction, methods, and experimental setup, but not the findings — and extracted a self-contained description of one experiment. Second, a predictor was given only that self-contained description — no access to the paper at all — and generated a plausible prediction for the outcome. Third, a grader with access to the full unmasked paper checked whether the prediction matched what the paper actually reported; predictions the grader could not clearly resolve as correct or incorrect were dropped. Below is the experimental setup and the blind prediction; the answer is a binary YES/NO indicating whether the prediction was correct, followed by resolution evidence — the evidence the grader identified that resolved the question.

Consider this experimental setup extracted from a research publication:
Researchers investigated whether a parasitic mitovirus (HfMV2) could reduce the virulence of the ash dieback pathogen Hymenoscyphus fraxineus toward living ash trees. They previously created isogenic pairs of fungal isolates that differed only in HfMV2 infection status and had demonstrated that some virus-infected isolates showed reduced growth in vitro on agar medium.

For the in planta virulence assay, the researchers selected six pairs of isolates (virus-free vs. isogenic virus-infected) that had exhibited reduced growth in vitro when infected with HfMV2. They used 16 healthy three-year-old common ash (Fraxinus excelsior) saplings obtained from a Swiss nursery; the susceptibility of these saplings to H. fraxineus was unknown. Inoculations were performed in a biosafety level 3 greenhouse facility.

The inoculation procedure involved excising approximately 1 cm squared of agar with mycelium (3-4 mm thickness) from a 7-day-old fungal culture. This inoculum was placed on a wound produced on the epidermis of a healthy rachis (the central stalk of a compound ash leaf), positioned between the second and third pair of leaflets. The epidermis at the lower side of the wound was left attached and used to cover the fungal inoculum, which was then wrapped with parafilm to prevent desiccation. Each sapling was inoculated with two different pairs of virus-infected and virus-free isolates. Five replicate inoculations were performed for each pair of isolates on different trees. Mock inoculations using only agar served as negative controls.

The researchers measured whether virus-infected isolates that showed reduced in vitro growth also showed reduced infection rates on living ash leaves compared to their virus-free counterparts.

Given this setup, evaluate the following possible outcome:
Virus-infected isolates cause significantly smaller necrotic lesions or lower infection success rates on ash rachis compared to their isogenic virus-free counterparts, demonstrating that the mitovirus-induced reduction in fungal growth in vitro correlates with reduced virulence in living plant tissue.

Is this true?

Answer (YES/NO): NO